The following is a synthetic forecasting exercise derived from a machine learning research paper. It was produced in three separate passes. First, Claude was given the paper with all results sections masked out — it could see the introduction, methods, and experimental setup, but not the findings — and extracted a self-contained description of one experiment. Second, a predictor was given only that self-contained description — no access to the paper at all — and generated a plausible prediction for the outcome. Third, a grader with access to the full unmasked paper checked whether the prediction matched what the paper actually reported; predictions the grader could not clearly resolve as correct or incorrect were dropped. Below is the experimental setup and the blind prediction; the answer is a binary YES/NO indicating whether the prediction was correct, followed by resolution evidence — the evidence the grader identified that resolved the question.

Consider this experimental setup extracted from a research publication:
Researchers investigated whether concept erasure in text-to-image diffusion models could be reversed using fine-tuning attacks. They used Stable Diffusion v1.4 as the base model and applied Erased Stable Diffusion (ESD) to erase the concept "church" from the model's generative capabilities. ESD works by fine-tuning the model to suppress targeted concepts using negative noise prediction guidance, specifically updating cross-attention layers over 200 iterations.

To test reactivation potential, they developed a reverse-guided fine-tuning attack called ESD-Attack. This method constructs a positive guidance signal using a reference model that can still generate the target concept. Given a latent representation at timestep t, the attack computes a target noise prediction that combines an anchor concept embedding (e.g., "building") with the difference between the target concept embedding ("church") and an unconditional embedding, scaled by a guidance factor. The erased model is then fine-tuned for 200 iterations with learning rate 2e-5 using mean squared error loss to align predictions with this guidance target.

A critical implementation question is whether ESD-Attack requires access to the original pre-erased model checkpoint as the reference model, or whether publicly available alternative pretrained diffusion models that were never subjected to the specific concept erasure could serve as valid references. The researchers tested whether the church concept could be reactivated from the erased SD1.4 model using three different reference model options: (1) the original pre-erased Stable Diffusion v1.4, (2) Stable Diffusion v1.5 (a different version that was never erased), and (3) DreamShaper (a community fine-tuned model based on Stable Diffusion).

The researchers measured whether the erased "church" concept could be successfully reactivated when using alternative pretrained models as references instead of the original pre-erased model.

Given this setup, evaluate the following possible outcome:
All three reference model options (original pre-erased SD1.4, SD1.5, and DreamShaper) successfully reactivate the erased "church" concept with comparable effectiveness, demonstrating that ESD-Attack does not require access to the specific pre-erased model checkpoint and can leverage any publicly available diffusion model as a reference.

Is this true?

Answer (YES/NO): YES